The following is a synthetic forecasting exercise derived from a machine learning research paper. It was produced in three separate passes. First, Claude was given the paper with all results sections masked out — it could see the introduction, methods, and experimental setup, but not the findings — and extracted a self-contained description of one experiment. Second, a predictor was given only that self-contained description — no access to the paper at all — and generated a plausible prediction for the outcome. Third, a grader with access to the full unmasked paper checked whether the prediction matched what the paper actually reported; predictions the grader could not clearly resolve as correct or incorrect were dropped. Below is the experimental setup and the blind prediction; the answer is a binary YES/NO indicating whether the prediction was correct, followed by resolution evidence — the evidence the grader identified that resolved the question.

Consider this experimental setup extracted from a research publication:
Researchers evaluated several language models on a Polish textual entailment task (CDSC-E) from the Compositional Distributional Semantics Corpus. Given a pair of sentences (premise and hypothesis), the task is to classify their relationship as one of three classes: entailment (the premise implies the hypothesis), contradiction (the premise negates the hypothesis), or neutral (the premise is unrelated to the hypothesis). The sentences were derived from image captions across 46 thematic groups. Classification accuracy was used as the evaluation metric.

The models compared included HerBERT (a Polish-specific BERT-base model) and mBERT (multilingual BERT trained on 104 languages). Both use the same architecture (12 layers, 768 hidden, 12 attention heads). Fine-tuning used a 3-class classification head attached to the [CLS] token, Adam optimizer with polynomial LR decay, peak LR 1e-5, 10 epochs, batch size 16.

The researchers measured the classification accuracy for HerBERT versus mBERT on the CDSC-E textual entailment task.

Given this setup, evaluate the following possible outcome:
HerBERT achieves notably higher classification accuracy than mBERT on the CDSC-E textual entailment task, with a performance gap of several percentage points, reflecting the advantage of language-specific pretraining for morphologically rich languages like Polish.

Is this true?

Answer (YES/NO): NO